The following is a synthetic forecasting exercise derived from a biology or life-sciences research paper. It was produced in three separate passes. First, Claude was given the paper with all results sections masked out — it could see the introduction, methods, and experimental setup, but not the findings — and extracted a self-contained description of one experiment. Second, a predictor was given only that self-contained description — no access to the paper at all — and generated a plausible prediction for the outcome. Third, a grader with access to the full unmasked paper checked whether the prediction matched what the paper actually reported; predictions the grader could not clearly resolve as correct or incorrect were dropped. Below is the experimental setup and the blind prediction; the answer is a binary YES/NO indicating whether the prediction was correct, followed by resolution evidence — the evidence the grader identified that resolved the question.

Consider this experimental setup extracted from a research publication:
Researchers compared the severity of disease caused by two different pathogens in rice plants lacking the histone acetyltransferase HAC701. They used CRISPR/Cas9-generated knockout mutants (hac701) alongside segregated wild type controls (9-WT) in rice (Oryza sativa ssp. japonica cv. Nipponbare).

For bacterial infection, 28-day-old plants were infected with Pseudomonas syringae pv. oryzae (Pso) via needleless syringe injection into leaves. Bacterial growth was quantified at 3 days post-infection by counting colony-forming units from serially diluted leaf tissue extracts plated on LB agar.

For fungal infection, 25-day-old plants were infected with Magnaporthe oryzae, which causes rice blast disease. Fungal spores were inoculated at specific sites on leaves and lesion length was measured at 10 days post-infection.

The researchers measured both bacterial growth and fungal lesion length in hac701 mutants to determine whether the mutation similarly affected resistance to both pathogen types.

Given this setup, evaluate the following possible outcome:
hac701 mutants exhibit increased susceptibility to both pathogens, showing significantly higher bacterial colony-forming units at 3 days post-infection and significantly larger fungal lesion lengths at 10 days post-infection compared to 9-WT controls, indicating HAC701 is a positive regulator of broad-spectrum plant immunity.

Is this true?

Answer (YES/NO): NO